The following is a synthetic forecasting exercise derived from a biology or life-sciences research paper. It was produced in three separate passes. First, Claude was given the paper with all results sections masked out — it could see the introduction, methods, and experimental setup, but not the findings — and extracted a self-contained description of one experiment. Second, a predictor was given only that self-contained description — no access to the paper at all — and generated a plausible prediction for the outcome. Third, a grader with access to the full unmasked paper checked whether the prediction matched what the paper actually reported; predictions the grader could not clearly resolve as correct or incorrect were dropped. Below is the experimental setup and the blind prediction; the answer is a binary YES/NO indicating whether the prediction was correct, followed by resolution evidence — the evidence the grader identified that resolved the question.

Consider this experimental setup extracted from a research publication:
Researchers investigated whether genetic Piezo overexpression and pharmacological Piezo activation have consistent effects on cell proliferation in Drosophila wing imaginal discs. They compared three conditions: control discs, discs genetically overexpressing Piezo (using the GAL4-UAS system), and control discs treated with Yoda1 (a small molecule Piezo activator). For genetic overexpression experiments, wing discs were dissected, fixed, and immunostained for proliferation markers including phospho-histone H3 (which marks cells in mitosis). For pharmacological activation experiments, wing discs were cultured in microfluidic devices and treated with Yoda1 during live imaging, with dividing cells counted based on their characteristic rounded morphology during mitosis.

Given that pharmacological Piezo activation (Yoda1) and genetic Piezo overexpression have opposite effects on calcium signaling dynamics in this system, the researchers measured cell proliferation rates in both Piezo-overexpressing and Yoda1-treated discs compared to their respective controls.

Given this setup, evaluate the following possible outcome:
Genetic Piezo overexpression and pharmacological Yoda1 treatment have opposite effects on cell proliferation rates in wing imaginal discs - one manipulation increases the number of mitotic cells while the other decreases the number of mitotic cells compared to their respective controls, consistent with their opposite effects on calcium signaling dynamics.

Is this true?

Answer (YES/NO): NO